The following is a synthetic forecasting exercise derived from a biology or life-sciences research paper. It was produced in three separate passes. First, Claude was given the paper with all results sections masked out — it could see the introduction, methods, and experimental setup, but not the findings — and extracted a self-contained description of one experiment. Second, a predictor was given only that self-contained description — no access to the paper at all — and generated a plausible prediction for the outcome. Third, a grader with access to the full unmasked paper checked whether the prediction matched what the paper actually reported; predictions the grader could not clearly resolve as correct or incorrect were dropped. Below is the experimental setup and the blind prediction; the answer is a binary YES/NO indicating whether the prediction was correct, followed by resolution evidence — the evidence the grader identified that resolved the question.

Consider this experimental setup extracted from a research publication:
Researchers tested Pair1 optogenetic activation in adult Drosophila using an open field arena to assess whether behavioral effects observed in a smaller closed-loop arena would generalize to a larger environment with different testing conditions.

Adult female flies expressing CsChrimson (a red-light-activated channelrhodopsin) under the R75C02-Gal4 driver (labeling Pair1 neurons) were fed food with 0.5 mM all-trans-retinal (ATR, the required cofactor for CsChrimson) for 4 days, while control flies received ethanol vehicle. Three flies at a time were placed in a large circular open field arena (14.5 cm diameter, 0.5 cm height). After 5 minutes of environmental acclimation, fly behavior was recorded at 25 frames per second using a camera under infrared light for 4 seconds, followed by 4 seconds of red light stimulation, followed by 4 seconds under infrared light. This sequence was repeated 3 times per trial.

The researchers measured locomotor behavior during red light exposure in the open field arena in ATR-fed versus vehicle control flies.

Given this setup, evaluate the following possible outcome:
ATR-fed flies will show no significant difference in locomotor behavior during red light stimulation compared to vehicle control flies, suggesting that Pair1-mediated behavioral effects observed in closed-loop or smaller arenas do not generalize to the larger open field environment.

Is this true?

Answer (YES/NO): NO